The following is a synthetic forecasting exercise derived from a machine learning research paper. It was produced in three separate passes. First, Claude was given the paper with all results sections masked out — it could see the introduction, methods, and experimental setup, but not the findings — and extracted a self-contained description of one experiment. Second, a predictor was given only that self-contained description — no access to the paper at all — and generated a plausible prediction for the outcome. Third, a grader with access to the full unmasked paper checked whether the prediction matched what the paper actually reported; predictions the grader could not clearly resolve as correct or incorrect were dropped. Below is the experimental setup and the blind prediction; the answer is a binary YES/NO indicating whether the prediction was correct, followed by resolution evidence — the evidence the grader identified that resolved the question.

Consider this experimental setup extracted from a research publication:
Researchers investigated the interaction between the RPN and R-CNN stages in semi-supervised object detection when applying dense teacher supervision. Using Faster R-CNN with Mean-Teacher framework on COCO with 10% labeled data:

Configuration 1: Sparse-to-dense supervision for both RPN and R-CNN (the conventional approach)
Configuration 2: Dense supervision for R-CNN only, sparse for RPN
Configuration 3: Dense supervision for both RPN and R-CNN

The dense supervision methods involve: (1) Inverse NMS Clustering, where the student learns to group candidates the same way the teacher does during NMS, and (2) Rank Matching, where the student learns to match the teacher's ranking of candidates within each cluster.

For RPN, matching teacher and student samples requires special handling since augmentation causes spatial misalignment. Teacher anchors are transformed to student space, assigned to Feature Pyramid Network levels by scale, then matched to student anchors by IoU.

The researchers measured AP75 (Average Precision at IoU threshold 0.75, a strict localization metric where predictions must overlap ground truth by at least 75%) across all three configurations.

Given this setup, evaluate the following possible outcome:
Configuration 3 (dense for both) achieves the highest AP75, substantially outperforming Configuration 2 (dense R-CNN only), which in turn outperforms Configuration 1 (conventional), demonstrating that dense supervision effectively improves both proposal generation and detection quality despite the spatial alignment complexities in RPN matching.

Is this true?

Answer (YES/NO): NO